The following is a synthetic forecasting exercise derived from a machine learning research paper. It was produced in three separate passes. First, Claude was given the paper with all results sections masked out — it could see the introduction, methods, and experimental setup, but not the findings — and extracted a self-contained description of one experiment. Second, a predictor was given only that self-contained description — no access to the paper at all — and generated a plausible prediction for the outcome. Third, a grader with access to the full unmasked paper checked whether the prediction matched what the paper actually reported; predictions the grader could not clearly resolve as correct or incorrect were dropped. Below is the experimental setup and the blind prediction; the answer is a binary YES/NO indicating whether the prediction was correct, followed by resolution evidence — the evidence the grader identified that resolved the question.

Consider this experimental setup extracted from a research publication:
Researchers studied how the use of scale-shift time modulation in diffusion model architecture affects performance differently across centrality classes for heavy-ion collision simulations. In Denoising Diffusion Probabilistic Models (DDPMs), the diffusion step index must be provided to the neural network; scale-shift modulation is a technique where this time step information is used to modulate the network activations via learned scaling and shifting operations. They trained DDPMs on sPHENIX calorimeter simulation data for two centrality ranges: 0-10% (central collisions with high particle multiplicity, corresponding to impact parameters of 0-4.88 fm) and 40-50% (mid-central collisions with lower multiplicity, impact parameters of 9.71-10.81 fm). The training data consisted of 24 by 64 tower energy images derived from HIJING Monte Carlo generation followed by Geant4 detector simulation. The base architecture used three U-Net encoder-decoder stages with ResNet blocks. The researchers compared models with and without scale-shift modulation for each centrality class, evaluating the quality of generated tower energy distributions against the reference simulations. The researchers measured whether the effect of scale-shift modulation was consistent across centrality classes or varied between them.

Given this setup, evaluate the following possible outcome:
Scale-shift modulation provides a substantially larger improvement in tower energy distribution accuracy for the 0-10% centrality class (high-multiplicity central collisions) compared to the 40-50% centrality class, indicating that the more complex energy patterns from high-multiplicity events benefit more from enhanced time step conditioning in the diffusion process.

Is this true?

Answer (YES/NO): NO